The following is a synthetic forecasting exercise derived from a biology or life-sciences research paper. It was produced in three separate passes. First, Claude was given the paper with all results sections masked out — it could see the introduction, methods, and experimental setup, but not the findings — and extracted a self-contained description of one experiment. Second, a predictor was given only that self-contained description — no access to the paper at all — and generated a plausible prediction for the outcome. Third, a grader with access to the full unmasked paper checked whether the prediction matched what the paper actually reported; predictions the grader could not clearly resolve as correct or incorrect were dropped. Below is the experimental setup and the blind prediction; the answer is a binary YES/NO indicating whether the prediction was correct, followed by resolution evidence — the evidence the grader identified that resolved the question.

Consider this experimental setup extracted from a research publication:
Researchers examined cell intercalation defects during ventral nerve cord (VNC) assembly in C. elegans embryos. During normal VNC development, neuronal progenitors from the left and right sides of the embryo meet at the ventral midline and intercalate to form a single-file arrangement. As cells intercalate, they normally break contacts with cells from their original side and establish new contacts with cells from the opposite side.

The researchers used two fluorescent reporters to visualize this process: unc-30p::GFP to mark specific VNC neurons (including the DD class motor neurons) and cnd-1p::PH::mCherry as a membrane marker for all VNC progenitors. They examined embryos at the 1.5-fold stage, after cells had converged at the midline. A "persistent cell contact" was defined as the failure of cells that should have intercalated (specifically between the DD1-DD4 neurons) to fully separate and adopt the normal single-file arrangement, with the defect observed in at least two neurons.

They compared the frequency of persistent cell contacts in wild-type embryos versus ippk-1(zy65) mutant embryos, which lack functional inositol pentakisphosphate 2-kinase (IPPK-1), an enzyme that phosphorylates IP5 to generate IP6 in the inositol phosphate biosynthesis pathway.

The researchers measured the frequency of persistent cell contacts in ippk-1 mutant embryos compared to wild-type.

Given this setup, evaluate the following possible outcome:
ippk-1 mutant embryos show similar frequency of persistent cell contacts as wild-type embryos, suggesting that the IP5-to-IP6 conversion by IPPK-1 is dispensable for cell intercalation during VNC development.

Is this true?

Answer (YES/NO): NO